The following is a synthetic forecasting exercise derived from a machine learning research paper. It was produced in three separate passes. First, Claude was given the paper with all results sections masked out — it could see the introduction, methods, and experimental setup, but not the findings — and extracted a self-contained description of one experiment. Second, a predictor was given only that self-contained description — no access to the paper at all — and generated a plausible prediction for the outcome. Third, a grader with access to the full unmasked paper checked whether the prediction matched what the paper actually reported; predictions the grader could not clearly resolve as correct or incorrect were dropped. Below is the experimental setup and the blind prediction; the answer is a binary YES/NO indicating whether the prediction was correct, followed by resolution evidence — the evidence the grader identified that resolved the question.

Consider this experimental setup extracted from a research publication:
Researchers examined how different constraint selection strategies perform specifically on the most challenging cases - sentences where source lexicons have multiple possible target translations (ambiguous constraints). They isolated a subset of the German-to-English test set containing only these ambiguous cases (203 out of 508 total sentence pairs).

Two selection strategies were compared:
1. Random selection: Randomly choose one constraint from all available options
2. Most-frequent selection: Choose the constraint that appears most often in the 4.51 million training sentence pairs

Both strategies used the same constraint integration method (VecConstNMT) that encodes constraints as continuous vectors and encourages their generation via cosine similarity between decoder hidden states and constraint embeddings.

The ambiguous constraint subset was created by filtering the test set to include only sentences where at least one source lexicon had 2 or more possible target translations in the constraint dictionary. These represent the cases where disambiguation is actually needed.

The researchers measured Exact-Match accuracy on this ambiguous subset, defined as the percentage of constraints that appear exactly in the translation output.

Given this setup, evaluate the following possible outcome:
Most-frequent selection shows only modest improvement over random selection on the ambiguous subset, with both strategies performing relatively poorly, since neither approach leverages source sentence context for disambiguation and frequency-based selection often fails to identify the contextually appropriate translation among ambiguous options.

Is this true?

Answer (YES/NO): YES